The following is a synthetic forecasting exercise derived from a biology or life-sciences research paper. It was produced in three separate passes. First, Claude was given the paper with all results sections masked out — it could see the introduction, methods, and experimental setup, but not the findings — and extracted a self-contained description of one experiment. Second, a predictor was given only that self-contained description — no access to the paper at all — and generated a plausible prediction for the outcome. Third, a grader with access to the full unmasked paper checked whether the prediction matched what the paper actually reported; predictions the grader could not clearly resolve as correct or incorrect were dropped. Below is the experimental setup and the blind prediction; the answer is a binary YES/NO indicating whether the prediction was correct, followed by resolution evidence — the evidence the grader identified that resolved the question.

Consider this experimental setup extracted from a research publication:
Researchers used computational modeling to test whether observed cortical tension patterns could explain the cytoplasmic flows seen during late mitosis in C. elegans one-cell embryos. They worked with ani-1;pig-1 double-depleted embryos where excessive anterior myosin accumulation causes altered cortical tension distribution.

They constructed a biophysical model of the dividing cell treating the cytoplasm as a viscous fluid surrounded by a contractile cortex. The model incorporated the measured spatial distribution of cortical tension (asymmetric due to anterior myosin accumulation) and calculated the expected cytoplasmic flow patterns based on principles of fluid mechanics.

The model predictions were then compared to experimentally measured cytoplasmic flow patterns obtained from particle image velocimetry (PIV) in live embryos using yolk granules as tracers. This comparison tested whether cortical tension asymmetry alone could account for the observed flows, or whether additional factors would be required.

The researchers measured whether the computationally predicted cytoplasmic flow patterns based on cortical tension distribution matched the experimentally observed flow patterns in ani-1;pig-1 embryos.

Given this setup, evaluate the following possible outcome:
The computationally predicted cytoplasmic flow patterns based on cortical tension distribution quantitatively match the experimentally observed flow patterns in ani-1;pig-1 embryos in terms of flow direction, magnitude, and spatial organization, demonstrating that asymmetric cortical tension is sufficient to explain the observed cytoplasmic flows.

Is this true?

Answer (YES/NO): NO